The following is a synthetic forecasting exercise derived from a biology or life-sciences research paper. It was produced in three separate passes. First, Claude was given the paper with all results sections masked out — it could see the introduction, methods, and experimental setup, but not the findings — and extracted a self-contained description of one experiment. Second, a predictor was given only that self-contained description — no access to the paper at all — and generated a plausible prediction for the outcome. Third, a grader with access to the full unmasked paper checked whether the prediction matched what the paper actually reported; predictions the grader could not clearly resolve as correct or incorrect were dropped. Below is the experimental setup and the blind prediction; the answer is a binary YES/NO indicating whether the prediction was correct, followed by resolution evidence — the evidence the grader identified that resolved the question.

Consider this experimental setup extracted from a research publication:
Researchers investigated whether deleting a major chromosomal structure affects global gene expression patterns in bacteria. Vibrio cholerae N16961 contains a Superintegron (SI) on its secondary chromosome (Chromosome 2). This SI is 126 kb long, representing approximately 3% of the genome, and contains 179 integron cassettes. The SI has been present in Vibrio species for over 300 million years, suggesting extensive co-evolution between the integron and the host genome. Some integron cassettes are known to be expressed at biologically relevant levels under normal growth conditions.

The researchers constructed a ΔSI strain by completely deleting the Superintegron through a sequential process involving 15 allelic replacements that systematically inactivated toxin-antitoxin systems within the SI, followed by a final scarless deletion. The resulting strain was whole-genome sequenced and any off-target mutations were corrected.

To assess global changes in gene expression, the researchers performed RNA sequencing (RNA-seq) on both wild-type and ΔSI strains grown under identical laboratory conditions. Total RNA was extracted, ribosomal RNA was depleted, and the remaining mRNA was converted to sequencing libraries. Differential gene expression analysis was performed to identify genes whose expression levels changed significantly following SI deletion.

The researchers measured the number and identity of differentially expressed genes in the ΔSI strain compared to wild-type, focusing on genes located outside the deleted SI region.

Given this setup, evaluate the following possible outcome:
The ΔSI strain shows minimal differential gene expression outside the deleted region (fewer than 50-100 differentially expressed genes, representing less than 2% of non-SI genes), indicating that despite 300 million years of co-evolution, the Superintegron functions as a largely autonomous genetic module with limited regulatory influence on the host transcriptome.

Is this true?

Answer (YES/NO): YES